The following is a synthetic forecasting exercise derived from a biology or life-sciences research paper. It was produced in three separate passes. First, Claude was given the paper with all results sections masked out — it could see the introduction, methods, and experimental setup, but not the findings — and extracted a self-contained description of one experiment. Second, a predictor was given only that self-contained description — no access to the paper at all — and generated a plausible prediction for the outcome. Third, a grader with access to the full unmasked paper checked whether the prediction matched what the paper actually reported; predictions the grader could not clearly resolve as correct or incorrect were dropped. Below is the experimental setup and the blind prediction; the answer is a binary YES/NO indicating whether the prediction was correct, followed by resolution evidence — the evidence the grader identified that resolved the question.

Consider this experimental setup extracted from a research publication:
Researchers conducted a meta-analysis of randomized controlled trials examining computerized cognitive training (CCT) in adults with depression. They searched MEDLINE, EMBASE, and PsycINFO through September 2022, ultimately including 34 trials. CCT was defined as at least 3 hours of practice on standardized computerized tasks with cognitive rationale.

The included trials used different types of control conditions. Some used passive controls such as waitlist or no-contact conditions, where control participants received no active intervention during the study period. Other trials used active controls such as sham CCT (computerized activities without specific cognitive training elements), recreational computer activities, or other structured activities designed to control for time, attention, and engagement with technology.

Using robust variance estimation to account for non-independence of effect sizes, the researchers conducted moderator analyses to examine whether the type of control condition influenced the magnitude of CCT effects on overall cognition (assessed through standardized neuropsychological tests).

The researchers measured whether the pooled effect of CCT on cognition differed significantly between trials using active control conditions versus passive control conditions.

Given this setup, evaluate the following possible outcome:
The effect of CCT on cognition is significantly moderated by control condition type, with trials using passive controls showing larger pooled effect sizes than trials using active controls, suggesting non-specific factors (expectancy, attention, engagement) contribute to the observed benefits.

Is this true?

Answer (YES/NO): NO